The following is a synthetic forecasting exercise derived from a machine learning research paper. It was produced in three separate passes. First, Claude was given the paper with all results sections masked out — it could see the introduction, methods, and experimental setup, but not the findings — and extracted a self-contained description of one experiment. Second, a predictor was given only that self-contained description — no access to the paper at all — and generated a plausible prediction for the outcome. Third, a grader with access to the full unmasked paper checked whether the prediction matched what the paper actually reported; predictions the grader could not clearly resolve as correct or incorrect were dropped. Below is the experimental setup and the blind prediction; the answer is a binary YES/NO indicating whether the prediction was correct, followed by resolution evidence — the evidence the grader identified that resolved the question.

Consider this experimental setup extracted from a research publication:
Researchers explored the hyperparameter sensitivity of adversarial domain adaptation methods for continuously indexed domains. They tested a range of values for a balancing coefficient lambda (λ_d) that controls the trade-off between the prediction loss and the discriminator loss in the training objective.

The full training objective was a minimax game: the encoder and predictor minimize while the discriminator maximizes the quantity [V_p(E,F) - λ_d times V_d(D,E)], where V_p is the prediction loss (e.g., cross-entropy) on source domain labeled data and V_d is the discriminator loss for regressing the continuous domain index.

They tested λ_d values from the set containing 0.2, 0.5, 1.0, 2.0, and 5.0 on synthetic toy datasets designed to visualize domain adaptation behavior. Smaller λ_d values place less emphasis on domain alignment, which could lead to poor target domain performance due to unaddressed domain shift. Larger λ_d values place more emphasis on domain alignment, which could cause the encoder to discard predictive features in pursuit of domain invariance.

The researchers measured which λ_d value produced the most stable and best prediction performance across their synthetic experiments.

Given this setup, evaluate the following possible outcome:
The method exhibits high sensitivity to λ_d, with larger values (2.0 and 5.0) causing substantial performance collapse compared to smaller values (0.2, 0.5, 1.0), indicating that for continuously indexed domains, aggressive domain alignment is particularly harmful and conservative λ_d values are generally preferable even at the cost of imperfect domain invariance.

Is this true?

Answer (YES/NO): NO